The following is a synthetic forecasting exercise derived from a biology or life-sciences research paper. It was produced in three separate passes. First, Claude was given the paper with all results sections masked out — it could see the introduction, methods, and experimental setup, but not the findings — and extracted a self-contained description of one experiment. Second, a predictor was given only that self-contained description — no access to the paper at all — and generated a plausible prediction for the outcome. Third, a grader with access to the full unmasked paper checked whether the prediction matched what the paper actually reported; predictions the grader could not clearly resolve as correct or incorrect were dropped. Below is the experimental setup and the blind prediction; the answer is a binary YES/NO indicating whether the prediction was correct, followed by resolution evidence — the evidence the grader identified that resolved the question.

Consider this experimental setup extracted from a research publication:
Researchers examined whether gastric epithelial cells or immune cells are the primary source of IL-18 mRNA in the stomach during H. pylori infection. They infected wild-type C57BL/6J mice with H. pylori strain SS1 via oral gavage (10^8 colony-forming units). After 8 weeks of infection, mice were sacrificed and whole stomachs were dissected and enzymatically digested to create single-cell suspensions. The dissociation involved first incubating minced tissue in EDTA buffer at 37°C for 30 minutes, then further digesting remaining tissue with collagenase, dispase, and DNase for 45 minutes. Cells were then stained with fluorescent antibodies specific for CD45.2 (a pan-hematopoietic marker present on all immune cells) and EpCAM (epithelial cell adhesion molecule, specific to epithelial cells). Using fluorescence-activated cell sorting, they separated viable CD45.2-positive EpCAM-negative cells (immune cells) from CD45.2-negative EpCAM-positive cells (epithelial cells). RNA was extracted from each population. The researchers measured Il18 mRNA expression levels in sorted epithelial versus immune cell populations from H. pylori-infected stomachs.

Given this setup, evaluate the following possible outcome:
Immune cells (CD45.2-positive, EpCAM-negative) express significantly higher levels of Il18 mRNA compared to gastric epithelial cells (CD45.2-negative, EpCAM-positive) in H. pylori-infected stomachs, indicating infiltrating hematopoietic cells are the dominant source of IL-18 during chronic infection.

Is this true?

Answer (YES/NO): NO